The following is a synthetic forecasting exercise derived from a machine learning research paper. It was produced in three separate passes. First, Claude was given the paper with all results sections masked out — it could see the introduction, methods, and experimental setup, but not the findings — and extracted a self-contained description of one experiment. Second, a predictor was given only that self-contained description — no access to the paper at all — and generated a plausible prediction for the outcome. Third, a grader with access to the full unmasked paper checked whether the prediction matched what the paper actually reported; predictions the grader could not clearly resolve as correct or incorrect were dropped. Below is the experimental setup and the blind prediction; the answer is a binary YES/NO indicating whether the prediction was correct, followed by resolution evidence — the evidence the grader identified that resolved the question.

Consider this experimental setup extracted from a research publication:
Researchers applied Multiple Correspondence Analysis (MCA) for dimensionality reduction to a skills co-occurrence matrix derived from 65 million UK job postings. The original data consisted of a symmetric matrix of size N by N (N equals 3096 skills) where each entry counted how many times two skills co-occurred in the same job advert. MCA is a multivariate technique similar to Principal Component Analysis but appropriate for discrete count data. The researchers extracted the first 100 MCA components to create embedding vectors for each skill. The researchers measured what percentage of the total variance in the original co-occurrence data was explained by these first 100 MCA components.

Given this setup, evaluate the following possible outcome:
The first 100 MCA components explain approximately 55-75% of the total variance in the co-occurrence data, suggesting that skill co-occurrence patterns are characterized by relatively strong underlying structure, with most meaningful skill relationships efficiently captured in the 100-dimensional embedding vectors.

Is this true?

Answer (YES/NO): YES